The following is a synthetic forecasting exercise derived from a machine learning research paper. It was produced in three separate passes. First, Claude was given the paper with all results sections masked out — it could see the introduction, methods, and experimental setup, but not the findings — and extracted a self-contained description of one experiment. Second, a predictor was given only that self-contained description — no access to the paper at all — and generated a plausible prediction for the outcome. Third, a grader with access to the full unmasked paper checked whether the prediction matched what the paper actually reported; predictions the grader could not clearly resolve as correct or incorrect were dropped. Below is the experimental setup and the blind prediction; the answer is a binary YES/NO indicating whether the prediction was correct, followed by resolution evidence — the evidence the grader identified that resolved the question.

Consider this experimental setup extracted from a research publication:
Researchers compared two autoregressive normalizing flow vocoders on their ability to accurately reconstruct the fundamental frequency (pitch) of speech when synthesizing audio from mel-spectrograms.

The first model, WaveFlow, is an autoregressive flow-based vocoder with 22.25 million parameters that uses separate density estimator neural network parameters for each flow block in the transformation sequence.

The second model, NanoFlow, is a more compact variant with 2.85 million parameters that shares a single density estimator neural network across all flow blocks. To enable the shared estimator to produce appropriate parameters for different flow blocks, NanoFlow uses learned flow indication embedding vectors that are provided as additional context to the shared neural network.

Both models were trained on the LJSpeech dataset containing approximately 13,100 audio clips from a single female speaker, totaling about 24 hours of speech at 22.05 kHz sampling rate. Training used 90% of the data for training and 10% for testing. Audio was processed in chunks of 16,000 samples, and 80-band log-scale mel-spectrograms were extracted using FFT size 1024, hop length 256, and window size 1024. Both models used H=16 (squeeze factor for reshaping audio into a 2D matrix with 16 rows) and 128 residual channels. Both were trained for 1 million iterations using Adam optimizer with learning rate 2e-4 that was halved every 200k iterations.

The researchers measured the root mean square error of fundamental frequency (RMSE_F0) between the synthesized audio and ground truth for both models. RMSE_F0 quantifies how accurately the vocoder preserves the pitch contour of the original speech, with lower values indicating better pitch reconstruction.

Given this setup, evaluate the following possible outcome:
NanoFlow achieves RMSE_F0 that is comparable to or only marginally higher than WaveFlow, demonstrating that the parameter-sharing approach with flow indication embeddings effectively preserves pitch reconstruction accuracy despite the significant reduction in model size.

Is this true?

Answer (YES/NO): NO